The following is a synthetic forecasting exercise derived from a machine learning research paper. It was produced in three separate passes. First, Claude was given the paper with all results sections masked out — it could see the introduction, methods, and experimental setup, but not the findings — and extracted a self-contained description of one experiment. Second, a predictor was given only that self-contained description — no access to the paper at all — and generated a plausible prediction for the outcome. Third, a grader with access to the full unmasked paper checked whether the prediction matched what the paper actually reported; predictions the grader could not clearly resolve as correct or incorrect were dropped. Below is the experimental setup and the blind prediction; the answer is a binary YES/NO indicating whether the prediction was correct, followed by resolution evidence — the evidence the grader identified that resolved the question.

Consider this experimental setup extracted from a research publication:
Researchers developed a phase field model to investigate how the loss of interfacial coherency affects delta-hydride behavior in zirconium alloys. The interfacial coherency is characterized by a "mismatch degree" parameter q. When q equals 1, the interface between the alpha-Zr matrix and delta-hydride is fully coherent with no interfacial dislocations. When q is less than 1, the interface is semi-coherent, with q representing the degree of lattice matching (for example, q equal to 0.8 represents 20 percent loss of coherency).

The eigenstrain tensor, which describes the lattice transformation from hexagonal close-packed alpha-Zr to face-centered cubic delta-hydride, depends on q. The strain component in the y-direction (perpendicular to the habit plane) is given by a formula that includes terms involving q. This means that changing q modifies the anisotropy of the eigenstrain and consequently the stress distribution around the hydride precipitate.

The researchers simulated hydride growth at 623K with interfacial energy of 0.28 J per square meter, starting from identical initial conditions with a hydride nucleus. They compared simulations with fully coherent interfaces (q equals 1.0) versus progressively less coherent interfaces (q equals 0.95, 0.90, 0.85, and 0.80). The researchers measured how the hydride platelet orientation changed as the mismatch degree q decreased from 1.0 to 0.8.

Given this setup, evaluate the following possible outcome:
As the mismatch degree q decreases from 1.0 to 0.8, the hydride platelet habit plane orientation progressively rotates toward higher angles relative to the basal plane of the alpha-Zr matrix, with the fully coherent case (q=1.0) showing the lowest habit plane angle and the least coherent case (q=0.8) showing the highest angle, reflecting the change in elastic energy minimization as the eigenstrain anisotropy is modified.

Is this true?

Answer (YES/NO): NO